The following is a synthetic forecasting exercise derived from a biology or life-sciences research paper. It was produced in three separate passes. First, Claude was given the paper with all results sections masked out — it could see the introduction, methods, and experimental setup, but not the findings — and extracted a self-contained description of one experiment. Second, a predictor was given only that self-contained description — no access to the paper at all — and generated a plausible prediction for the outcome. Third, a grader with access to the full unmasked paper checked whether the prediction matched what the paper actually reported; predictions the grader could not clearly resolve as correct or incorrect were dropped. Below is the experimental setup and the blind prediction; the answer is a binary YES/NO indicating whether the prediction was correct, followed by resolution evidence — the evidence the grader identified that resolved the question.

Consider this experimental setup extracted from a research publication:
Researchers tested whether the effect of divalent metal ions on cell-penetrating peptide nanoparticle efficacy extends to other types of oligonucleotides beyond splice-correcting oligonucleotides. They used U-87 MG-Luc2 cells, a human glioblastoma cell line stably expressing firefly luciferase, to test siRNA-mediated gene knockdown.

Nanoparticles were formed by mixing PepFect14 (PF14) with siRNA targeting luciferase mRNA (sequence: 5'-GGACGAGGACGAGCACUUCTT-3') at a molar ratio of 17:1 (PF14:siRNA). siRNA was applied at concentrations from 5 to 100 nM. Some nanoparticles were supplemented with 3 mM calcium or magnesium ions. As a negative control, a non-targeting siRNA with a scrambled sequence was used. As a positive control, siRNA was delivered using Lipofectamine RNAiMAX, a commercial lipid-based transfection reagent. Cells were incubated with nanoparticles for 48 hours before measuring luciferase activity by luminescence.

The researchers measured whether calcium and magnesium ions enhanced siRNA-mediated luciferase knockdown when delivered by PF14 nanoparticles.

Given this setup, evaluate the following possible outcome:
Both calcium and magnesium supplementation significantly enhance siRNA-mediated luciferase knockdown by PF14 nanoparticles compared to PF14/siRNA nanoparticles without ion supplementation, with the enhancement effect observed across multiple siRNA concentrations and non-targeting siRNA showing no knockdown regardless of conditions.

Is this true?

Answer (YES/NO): YES